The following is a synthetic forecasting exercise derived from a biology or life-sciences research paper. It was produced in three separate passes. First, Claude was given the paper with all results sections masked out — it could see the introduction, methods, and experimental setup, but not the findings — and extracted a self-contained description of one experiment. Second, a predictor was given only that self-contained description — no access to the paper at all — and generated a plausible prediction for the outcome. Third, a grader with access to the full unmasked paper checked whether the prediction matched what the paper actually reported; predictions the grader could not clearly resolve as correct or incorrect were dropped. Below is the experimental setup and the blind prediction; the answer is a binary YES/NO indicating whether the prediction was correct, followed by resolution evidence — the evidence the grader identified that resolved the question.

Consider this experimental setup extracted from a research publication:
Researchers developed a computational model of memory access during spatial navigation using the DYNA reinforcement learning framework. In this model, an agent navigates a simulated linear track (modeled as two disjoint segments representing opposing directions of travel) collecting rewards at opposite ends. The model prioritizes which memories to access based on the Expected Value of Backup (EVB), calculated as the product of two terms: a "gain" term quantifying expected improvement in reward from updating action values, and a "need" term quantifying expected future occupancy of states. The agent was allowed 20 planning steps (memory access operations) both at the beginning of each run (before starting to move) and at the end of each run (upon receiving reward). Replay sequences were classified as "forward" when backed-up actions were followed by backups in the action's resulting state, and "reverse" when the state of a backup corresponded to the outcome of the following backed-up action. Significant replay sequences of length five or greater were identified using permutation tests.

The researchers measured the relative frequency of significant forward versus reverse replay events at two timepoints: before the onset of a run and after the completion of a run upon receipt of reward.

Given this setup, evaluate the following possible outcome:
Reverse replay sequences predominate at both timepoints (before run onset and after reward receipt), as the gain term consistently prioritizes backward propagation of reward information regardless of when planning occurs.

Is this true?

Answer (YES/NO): NO